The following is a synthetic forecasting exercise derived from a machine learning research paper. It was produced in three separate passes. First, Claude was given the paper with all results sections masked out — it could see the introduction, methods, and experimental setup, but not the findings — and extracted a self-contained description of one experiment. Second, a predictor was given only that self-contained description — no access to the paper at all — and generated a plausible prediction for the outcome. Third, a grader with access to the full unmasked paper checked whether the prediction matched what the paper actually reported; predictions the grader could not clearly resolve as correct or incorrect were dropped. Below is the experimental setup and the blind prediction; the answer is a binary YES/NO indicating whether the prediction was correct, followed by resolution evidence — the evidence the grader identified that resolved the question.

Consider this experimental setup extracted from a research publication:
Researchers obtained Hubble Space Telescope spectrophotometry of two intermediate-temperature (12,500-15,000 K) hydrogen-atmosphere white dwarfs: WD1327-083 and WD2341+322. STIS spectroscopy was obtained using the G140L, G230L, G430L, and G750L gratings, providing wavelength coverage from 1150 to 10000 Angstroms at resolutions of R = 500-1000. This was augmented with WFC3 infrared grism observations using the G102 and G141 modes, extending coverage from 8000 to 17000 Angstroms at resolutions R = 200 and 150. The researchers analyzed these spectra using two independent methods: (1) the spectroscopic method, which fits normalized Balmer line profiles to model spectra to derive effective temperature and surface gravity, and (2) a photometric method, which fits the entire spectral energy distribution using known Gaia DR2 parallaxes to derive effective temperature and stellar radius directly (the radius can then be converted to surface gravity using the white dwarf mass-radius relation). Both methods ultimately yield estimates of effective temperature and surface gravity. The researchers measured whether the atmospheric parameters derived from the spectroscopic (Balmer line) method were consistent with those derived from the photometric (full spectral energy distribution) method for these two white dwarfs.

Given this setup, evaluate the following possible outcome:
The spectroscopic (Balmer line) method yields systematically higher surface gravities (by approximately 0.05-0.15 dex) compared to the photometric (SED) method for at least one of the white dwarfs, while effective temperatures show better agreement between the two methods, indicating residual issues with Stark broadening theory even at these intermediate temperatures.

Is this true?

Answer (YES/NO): NO